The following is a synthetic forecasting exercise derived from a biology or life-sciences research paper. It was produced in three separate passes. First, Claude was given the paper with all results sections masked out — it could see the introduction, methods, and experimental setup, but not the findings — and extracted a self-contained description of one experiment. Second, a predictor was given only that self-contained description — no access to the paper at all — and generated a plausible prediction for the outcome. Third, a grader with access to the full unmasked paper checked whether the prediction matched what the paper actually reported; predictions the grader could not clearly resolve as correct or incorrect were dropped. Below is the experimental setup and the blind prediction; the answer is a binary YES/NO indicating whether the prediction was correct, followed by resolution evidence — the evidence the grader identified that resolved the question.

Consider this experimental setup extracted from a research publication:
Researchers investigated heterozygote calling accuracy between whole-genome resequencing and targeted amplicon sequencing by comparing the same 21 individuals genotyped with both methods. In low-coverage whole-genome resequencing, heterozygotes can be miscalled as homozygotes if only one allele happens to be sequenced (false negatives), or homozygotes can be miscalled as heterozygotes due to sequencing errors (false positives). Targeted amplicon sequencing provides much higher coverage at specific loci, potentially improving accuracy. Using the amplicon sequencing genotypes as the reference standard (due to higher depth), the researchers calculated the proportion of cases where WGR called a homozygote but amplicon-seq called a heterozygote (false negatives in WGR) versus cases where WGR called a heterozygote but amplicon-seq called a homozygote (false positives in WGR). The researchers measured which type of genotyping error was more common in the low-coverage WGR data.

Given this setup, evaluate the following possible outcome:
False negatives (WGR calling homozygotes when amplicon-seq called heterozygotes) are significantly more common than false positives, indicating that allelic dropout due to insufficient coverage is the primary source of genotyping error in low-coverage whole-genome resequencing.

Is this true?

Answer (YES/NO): YES